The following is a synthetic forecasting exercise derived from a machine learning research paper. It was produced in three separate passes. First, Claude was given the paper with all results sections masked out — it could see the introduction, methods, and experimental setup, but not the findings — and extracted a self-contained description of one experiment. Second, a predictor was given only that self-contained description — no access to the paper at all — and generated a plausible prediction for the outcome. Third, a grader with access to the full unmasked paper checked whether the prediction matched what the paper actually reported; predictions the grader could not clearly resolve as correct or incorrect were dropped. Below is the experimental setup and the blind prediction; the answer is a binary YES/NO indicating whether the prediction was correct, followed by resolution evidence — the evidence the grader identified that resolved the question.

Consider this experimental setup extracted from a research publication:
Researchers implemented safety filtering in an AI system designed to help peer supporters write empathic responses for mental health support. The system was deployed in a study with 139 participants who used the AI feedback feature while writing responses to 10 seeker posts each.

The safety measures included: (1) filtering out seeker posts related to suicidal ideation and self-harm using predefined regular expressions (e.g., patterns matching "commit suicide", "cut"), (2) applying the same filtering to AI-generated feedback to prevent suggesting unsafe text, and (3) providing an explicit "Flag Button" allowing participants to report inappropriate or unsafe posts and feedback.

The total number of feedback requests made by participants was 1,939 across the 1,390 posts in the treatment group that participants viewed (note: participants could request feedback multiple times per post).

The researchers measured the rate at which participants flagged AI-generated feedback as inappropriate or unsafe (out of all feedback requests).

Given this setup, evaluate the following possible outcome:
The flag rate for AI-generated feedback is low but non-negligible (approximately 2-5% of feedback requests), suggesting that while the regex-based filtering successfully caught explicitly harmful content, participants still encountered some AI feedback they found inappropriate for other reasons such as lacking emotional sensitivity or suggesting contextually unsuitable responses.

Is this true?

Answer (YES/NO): YES